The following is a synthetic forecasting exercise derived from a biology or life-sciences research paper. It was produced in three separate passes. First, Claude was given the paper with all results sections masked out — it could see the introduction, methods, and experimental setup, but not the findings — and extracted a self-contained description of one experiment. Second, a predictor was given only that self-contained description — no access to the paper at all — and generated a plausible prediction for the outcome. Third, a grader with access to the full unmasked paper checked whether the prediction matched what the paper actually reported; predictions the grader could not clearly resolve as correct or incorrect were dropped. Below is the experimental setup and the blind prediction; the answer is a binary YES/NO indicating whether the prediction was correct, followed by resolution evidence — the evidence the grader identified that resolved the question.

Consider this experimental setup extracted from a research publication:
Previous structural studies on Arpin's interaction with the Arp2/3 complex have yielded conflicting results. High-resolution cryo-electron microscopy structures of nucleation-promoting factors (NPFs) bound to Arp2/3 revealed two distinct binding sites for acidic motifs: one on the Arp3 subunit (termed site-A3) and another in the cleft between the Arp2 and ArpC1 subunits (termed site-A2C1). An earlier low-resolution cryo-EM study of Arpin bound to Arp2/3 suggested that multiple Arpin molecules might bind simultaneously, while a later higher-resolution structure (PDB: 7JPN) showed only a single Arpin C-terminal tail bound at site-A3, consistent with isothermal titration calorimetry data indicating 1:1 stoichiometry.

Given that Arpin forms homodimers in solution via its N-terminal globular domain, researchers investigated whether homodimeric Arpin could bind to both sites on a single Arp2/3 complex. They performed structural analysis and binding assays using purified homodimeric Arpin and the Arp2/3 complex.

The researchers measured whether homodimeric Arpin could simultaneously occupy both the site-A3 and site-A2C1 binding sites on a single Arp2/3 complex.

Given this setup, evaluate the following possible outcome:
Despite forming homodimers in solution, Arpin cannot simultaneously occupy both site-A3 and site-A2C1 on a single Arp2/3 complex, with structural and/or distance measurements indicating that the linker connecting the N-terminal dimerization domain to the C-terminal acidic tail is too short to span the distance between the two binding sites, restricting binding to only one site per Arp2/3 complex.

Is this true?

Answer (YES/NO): NO